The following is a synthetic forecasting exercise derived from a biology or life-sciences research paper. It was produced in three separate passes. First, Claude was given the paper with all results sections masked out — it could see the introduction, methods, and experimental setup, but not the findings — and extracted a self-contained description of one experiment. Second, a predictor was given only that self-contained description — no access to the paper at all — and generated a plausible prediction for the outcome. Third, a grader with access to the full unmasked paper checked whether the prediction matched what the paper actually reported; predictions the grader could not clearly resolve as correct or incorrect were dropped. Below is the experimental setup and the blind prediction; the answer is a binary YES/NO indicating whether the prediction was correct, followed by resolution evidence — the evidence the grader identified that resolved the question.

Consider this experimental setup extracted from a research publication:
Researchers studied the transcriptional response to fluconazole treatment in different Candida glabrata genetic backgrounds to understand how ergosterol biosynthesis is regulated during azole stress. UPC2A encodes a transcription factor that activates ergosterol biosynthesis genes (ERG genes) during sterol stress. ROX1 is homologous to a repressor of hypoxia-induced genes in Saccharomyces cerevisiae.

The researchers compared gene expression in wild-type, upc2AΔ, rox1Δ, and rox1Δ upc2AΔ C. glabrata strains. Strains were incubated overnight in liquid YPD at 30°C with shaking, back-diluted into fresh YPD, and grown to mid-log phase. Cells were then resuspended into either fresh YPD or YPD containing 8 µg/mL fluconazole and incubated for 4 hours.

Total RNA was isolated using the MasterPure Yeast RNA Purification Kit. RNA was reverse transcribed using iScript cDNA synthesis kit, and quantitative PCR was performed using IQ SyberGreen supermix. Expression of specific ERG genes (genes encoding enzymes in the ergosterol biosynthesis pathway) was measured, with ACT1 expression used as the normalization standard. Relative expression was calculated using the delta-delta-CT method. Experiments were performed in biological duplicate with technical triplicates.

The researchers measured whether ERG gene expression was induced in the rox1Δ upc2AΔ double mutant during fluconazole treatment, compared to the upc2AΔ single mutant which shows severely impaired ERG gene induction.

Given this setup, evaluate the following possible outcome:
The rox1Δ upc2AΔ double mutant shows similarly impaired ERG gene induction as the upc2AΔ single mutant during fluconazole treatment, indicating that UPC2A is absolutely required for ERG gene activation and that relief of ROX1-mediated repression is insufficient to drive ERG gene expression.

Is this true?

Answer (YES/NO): NO